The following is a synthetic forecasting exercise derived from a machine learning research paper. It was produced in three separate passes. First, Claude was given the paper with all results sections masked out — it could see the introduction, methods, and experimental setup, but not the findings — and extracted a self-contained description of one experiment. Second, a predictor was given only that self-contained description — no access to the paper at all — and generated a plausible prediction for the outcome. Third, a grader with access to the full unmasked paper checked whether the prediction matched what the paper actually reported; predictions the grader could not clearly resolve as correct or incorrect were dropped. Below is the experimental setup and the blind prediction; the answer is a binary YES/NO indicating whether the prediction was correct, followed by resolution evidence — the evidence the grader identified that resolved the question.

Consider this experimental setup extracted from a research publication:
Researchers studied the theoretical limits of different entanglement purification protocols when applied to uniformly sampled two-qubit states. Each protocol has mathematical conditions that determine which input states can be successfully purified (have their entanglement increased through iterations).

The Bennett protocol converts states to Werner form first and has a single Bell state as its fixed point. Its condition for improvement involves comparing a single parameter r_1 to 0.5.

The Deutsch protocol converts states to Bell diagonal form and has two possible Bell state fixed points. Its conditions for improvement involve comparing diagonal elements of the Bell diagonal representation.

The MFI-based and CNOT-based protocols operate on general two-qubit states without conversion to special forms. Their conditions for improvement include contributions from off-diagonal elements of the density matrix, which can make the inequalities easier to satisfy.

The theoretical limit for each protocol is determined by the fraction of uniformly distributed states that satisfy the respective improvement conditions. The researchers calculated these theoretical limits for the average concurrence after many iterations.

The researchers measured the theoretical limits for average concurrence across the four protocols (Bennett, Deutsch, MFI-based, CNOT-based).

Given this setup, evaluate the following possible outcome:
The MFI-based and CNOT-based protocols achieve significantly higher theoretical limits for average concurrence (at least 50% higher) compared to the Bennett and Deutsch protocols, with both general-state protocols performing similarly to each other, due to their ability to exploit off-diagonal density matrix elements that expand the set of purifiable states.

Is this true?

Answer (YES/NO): YES